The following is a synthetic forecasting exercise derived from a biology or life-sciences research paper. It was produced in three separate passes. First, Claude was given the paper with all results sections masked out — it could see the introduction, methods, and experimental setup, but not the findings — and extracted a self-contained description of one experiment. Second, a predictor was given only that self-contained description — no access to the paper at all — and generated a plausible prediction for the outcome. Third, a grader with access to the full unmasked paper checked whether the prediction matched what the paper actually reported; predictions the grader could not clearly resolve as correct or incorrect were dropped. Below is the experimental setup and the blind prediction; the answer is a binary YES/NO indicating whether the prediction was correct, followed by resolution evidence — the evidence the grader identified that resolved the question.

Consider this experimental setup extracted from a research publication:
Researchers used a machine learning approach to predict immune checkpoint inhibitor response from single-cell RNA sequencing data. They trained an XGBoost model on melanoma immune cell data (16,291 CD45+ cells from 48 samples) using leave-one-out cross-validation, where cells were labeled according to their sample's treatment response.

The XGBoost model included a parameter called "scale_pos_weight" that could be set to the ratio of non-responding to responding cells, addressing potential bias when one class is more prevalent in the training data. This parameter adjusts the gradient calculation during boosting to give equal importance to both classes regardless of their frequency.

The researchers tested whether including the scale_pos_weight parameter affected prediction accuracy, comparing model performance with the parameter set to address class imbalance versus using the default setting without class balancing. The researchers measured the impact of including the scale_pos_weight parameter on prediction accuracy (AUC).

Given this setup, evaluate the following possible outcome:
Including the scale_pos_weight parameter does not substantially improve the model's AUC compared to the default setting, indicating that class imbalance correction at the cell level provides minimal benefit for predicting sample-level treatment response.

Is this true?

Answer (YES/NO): YES